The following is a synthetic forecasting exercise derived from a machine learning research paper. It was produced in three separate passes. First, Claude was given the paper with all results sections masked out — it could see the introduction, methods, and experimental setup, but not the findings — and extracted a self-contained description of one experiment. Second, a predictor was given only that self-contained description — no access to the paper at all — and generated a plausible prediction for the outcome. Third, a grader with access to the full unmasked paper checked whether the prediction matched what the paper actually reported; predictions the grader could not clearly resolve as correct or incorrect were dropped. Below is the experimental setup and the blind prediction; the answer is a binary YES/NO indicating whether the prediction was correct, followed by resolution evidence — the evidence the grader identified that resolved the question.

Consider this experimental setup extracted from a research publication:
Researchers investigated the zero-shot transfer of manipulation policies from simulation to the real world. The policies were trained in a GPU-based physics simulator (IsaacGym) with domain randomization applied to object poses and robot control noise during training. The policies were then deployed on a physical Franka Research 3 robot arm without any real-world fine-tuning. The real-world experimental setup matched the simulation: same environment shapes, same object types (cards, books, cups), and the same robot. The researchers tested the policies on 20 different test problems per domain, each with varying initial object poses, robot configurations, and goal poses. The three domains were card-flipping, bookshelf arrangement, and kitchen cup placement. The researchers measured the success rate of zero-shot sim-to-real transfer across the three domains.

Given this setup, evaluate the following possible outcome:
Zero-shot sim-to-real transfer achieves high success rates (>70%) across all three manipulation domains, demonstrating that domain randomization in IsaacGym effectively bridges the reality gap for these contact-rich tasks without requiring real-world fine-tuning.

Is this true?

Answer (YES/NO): YES